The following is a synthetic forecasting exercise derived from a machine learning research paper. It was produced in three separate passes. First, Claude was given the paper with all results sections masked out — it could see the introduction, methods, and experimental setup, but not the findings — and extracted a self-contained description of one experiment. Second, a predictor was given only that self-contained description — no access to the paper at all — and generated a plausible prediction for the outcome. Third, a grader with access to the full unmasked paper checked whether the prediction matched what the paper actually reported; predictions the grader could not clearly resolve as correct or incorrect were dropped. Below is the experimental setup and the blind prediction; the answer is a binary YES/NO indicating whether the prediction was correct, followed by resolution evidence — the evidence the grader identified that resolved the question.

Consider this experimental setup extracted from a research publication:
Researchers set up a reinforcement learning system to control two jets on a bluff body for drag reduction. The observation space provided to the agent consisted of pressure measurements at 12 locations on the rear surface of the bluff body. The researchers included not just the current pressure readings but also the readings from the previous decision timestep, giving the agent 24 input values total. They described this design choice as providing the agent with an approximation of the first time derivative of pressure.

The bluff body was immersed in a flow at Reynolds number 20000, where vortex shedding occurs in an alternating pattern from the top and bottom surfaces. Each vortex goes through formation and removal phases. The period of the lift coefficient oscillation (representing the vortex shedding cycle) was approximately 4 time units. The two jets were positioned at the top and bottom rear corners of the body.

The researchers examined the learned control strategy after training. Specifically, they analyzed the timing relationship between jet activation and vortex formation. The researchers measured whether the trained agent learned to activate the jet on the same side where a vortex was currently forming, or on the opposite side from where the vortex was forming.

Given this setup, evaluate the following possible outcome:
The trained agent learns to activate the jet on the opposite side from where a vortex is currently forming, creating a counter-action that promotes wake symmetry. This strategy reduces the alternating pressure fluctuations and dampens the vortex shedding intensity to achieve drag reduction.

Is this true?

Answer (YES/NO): YES